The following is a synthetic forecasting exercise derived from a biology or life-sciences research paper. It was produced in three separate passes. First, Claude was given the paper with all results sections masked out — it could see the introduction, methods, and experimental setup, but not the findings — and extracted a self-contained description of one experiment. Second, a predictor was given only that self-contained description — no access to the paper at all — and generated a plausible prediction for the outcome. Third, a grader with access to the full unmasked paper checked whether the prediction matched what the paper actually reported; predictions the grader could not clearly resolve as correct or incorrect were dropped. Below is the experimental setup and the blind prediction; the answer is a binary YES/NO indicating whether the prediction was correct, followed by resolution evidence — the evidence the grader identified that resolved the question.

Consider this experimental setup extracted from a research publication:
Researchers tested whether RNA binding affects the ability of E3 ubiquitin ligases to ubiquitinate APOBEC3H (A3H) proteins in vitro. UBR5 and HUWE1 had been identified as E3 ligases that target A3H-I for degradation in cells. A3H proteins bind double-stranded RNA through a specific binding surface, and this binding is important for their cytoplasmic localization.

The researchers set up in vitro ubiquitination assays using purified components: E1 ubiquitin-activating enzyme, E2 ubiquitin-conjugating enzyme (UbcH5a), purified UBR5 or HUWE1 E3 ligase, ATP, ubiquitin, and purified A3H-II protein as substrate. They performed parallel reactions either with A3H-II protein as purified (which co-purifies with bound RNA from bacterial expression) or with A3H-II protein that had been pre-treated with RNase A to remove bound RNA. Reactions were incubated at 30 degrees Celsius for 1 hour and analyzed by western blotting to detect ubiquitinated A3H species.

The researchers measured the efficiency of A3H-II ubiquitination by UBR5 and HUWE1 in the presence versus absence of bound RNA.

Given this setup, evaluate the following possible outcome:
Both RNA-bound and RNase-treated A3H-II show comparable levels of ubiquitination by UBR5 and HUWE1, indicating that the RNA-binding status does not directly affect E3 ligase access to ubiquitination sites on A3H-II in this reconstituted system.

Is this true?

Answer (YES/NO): NO